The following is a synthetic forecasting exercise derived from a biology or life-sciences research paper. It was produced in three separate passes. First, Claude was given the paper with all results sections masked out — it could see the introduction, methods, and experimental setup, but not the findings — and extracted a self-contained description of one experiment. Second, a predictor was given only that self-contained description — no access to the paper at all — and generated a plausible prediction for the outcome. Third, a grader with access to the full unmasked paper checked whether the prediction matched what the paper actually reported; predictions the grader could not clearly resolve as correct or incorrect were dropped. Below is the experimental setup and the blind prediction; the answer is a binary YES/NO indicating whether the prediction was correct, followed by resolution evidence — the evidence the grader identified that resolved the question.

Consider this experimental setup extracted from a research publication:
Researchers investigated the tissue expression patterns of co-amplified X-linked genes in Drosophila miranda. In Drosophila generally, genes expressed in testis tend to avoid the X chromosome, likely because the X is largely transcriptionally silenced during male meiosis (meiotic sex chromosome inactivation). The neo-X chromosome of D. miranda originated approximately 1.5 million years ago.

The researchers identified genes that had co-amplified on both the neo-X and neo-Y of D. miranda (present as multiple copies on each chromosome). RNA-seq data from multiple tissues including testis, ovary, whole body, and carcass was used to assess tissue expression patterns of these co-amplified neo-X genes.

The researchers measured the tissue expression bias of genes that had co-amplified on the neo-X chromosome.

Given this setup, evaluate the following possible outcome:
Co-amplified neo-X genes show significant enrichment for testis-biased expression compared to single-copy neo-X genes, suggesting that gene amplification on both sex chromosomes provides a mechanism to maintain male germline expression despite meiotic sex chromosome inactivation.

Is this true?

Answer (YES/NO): NO